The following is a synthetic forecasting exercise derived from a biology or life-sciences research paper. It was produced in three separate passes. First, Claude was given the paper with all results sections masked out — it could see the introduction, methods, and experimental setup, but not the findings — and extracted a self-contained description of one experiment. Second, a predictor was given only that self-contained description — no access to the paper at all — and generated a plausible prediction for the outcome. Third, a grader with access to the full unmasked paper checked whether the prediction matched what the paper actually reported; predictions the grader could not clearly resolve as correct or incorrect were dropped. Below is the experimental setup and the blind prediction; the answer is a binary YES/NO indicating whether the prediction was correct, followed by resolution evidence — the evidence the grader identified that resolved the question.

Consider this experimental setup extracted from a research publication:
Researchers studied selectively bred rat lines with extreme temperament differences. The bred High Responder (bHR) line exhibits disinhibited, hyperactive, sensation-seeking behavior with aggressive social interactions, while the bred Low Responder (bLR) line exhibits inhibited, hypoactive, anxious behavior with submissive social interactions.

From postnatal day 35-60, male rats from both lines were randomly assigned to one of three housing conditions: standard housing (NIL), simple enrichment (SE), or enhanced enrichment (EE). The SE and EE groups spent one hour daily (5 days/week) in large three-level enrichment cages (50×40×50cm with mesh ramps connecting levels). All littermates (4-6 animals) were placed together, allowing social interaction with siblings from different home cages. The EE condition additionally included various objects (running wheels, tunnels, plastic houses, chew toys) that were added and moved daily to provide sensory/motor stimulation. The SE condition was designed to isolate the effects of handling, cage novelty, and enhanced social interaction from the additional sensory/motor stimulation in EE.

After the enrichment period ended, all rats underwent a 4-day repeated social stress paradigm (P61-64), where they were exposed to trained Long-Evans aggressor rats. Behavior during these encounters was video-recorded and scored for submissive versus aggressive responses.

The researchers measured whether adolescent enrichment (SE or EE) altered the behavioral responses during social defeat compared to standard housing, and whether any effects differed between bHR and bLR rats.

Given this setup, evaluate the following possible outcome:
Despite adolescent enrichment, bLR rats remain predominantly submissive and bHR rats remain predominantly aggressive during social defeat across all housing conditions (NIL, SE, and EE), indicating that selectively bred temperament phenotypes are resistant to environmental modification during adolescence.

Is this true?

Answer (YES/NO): NO